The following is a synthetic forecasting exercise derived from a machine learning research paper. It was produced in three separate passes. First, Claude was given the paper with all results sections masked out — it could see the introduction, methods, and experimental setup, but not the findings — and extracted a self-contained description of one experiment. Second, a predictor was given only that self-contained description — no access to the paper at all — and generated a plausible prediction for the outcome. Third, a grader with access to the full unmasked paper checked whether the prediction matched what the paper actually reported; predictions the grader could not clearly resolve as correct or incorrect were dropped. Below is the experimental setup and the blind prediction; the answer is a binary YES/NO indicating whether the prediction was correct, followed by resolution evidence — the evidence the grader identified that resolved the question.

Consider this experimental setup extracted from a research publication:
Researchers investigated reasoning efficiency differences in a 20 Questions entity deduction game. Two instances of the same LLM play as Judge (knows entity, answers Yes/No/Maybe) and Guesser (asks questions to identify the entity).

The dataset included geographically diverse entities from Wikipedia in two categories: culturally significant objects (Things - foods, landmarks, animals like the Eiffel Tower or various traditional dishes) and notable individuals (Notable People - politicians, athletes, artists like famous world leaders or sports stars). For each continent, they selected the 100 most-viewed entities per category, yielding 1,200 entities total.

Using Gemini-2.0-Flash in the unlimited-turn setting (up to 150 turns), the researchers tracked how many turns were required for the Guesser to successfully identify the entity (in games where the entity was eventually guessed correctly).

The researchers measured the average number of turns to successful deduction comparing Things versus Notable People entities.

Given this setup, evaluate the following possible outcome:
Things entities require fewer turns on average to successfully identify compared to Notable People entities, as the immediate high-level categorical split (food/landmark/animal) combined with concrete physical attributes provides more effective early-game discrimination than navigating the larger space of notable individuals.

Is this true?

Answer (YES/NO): NO